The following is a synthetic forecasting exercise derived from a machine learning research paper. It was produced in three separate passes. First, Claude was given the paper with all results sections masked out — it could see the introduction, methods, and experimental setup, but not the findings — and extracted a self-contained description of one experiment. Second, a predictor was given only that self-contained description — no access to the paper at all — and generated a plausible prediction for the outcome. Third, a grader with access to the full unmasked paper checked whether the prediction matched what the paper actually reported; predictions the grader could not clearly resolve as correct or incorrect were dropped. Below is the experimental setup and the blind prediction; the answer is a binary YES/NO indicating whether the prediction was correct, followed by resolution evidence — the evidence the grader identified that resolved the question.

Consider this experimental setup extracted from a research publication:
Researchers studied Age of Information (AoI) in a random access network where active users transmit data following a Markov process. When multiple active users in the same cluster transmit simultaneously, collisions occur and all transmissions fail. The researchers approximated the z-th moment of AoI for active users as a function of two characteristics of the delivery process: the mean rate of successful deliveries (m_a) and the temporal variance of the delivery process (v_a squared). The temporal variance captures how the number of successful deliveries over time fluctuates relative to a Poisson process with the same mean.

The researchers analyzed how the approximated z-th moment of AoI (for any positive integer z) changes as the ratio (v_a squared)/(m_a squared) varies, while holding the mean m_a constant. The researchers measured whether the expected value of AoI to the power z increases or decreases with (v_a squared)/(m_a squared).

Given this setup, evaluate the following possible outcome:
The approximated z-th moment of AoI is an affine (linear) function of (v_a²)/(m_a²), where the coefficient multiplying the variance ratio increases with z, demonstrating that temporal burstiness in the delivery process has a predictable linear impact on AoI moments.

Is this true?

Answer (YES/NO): NO